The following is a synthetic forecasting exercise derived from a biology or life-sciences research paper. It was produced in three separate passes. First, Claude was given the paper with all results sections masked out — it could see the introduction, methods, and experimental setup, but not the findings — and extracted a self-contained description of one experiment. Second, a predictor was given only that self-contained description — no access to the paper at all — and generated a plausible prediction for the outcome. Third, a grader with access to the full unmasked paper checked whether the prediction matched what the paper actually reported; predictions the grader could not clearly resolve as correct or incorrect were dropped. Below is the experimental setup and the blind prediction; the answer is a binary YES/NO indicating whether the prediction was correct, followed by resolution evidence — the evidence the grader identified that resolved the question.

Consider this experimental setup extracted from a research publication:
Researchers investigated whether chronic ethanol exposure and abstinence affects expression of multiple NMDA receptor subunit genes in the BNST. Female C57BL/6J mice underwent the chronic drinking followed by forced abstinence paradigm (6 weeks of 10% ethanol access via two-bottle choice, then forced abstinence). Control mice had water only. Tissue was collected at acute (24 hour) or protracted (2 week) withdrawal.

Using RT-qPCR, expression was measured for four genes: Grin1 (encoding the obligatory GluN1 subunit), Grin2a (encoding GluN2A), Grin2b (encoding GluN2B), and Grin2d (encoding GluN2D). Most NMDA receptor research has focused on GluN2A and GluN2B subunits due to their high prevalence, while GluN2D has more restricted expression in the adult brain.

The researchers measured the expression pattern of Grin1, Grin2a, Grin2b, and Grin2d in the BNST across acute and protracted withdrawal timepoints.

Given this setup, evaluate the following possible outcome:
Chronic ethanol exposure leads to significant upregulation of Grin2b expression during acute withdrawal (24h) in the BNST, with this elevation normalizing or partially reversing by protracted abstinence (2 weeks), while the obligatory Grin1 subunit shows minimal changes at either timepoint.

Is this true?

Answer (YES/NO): NO